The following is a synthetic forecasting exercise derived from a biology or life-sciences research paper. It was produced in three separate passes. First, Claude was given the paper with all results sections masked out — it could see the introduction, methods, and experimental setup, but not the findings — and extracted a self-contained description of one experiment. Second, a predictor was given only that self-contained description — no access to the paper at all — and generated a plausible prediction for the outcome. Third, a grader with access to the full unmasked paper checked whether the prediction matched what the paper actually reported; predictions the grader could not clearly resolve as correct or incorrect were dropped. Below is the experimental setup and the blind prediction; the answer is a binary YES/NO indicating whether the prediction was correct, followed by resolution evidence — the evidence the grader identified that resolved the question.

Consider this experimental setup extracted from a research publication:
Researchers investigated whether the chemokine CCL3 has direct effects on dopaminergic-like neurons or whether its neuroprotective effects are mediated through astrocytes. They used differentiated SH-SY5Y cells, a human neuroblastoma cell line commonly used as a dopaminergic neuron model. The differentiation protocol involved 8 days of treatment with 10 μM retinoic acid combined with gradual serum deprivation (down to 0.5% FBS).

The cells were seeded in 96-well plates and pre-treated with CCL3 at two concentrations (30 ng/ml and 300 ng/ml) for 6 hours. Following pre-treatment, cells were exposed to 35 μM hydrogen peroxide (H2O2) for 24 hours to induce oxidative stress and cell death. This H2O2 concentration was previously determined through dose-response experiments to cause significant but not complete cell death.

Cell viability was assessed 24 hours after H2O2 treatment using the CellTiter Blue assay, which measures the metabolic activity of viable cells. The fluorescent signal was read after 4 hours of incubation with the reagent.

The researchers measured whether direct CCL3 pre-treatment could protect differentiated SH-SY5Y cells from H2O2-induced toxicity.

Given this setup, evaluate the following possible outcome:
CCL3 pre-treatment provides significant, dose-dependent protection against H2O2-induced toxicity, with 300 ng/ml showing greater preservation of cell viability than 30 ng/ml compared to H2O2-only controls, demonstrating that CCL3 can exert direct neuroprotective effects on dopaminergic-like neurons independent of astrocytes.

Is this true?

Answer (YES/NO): NO